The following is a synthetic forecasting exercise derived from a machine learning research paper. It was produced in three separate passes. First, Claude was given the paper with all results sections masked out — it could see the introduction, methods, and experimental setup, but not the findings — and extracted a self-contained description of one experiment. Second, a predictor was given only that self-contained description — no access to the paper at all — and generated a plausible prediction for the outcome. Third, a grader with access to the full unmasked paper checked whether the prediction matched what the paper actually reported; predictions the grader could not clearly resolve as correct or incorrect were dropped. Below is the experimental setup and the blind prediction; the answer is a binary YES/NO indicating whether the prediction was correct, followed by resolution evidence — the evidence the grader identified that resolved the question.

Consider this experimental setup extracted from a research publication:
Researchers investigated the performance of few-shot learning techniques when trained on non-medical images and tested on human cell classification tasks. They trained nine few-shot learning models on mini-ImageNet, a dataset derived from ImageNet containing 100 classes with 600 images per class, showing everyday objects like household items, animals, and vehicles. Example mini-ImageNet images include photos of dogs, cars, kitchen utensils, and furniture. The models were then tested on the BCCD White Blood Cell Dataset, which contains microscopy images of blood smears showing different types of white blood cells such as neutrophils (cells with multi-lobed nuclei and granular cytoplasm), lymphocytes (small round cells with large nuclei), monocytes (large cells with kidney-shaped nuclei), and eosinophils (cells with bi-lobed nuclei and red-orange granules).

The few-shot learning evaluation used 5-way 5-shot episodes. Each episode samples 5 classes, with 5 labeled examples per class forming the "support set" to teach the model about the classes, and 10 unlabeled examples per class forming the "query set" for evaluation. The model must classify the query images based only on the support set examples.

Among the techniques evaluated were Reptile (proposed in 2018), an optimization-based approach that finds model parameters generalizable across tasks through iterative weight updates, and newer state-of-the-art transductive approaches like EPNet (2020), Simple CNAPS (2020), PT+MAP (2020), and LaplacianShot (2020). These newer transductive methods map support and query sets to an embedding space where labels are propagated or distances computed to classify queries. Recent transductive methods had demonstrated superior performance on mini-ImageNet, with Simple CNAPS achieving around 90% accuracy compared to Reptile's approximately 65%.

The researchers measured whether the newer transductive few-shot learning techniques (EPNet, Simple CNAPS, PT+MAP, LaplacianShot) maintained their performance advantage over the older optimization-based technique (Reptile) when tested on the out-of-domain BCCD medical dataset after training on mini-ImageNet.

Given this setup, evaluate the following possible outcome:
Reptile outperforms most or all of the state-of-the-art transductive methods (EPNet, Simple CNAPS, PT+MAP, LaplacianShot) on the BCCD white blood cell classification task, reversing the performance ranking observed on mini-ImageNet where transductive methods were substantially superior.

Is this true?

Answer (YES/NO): YES